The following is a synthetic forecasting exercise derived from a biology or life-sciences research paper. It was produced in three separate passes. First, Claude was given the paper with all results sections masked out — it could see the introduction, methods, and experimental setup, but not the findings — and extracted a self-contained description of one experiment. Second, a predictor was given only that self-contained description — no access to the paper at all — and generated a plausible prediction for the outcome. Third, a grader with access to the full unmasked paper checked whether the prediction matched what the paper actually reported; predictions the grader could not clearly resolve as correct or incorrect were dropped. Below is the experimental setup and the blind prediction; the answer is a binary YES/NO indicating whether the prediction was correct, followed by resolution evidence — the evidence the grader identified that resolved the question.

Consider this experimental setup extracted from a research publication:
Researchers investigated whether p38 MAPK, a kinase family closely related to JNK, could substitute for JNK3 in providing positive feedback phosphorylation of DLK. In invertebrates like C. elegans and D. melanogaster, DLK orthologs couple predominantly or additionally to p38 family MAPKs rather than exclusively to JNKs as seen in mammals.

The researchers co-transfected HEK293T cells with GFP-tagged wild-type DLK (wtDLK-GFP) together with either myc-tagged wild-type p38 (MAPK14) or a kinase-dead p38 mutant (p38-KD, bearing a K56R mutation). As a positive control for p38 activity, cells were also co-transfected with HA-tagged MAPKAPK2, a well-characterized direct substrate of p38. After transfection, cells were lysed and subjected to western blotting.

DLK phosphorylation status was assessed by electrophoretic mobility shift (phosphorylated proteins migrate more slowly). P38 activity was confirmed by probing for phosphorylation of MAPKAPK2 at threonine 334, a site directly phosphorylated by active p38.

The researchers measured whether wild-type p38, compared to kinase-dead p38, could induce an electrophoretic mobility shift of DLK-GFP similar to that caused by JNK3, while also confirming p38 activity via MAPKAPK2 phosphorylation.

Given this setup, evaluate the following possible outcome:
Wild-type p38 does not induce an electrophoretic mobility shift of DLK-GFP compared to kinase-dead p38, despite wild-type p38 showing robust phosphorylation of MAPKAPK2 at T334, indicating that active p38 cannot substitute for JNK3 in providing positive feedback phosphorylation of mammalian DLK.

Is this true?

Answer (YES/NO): YES